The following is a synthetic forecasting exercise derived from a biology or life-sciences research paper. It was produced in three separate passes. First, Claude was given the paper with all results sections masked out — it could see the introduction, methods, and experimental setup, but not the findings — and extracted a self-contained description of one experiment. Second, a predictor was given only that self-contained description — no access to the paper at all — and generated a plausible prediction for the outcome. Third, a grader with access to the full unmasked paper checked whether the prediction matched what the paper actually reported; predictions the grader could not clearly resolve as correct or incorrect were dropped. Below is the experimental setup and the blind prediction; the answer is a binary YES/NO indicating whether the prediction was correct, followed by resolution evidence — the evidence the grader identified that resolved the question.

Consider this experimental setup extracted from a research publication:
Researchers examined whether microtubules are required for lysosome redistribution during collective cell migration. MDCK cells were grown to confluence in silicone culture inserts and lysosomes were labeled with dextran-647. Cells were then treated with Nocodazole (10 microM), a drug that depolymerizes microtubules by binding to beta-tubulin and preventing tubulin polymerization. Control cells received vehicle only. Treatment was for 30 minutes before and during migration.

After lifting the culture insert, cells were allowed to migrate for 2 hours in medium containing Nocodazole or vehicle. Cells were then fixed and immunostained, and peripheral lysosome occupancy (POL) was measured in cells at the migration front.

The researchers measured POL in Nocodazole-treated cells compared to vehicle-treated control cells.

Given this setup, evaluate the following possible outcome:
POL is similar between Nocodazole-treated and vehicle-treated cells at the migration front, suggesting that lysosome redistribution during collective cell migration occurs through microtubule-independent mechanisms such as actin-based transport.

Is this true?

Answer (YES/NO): NO